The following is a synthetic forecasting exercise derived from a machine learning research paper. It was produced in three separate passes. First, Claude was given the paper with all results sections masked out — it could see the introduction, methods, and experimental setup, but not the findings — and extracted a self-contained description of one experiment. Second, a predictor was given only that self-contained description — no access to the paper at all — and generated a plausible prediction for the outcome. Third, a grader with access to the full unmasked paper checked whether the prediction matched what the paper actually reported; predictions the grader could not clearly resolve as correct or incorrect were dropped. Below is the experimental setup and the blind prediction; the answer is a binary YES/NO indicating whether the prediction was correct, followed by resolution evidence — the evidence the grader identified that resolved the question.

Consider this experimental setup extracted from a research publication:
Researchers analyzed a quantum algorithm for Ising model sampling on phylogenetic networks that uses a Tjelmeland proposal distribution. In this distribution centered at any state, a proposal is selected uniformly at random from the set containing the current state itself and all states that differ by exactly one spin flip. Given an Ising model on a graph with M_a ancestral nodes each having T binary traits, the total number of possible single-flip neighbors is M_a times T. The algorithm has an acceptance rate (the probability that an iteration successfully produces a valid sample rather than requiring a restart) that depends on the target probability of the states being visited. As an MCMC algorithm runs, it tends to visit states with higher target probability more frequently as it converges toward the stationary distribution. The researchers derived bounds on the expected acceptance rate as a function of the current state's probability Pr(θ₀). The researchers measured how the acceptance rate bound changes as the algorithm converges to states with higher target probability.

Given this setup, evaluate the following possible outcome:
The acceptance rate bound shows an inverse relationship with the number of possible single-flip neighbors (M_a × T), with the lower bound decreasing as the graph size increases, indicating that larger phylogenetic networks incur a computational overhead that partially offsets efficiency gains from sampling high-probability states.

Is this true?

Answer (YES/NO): NO